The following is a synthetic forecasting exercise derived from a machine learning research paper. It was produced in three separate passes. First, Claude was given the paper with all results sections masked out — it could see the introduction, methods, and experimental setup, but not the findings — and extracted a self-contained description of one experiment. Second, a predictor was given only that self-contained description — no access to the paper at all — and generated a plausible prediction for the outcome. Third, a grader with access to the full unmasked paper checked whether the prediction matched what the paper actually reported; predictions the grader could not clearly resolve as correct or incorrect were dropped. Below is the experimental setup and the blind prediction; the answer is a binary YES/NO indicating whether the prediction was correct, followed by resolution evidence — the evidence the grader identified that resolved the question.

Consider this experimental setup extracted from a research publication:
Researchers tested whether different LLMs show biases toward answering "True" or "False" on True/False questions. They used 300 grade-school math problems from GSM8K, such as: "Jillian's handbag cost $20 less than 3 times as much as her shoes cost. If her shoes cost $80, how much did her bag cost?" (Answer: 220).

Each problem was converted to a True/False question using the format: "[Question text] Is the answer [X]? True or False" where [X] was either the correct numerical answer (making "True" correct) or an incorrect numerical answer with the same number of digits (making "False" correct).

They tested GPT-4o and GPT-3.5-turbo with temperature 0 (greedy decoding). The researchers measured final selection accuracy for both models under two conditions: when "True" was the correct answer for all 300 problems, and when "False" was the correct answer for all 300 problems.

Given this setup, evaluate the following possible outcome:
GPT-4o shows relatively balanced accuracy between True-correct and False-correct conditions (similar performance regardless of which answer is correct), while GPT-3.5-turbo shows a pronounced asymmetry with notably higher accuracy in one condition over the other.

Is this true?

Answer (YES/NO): YES